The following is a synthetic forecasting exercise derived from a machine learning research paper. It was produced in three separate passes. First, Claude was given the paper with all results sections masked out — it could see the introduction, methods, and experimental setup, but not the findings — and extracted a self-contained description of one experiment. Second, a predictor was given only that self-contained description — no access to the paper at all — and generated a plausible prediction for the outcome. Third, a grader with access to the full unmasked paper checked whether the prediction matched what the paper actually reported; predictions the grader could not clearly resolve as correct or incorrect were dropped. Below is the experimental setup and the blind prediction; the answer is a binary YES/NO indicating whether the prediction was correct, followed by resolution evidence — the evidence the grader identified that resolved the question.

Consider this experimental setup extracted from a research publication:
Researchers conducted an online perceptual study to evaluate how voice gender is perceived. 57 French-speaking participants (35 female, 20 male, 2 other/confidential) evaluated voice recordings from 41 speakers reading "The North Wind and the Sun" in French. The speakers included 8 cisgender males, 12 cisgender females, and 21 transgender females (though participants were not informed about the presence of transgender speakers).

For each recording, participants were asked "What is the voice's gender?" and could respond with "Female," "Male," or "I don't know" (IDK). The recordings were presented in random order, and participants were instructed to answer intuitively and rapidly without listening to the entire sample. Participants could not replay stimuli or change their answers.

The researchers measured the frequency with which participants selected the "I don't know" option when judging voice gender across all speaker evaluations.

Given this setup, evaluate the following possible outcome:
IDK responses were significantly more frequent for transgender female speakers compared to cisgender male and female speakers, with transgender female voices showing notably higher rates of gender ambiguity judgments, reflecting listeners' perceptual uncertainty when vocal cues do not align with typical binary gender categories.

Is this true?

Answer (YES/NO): YES